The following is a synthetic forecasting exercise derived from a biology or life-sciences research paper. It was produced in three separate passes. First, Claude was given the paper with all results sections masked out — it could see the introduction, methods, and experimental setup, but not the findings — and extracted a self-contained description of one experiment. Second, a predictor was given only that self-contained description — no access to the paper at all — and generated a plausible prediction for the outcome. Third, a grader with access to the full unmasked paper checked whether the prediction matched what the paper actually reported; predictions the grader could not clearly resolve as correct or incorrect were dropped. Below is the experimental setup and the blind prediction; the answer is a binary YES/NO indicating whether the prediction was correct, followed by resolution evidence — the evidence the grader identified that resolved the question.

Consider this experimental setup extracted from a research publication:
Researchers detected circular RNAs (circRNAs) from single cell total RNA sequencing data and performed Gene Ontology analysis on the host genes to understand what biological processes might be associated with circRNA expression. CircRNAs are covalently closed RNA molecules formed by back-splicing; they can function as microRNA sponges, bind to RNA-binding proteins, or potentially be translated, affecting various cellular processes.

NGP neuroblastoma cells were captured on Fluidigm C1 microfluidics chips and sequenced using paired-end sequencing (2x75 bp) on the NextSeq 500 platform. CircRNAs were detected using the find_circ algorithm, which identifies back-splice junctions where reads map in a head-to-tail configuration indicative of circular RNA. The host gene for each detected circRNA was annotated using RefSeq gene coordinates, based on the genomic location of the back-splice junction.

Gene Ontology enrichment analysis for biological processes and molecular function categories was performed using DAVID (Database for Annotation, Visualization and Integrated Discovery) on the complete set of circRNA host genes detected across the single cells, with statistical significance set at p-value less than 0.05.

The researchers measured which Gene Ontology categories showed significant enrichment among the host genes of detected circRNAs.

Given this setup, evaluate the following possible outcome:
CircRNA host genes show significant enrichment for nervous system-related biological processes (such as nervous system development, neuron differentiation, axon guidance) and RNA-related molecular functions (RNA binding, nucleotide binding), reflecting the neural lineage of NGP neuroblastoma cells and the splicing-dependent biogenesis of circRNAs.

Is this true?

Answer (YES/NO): NO